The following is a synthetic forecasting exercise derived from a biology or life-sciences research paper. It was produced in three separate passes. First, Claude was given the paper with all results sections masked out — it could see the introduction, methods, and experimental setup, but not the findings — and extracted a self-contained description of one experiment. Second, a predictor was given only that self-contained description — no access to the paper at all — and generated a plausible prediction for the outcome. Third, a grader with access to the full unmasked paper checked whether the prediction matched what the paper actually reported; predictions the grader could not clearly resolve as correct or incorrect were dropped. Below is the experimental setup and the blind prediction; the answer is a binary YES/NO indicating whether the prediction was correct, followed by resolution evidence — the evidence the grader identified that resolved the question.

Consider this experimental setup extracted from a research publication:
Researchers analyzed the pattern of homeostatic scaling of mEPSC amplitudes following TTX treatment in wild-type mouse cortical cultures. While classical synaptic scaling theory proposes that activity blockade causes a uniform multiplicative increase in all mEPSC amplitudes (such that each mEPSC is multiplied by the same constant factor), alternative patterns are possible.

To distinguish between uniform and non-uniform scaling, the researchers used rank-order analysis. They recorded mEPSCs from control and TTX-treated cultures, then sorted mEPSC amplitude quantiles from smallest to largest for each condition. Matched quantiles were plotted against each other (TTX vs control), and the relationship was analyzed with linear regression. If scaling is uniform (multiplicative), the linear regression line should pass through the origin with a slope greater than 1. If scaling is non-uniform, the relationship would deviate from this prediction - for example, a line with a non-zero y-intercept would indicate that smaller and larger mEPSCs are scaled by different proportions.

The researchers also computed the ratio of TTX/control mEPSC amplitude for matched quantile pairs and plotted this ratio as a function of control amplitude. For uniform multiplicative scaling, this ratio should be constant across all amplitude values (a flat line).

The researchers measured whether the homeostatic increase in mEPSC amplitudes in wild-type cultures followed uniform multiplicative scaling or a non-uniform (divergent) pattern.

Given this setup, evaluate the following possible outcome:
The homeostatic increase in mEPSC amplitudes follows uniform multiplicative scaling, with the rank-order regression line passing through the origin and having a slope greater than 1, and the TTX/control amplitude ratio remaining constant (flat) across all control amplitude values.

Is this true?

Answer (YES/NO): NO